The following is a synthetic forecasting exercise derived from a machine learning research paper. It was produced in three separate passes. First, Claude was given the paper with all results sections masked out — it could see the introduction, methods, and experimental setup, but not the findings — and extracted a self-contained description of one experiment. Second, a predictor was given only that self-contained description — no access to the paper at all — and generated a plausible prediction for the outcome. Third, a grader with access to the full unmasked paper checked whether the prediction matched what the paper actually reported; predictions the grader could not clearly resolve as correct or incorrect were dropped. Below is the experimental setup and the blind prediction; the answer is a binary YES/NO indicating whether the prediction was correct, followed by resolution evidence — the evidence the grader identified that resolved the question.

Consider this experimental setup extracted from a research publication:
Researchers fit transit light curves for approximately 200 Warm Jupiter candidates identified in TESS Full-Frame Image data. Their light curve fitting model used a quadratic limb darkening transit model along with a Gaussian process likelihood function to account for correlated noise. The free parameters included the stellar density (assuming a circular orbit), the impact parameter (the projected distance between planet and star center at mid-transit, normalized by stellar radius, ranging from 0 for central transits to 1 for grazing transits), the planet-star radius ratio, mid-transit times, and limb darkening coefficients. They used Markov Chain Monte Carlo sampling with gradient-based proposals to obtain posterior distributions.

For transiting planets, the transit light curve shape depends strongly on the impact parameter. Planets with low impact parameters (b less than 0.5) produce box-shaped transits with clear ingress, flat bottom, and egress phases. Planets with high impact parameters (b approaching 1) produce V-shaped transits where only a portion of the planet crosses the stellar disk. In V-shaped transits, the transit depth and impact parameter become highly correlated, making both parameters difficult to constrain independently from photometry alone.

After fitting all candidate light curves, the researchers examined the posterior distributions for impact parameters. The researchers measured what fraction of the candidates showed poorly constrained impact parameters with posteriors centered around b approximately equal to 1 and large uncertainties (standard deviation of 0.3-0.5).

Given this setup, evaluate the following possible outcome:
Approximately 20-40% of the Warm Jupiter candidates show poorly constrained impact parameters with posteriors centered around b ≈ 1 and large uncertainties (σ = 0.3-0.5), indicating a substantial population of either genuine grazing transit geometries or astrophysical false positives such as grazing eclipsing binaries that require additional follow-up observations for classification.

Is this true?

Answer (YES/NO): NO